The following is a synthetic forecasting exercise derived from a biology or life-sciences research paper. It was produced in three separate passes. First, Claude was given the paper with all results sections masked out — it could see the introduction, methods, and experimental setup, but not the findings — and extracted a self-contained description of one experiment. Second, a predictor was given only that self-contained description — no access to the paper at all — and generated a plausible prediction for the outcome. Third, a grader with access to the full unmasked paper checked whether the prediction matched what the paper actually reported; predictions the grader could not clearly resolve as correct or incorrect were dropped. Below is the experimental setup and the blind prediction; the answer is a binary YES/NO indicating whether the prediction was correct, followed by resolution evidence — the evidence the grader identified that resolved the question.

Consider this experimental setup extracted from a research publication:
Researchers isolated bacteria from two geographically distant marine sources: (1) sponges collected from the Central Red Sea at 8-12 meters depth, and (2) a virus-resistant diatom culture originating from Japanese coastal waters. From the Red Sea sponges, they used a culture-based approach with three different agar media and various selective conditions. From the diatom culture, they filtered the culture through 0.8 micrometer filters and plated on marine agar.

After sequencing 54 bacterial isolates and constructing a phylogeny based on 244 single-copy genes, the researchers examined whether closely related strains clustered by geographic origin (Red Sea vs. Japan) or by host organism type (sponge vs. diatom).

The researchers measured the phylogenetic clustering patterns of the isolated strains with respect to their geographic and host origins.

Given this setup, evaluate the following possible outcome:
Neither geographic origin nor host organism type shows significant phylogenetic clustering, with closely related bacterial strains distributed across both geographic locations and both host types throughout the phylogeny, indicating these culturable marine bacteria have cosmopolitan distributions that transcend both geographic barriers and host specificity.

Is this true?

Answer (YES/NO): YES